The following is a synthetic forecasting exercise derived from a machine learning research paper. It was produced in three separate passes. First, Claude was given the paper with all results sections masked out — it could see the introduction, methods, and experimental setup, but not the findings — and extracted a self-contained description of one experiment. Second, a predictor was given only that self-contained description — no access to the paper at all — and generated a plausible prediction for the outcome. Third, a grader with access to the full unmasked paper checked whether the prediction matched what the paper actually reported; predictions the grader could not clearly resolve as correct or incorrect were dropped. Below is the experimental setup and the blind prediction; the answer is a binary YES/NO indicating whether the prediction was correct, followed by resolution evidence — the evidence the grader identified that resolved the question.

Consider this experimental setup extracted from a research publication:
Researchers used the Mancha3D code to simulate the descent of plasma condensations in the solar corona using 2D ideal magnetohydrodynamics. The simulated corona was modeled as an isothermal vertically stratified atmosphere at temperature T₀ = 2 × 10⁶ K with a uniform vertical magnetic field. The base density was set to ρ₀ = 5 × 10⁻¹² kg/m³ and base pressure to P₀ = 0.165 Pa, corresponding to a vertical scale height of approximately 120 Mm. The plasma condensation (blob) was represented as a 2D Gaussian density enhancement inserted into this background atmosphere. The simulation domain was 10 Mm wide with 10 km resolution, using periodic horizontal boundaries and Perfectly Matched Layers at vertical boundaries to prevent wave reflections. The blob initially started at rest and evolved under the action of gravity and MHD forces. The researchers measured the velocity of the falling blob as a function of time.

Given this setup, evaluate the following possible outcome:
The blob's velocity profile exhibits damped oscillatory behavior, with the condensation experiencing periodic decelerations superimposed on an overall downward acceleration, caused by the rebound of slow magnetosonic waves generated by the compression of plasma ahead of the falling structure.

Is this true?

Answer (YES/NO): NO